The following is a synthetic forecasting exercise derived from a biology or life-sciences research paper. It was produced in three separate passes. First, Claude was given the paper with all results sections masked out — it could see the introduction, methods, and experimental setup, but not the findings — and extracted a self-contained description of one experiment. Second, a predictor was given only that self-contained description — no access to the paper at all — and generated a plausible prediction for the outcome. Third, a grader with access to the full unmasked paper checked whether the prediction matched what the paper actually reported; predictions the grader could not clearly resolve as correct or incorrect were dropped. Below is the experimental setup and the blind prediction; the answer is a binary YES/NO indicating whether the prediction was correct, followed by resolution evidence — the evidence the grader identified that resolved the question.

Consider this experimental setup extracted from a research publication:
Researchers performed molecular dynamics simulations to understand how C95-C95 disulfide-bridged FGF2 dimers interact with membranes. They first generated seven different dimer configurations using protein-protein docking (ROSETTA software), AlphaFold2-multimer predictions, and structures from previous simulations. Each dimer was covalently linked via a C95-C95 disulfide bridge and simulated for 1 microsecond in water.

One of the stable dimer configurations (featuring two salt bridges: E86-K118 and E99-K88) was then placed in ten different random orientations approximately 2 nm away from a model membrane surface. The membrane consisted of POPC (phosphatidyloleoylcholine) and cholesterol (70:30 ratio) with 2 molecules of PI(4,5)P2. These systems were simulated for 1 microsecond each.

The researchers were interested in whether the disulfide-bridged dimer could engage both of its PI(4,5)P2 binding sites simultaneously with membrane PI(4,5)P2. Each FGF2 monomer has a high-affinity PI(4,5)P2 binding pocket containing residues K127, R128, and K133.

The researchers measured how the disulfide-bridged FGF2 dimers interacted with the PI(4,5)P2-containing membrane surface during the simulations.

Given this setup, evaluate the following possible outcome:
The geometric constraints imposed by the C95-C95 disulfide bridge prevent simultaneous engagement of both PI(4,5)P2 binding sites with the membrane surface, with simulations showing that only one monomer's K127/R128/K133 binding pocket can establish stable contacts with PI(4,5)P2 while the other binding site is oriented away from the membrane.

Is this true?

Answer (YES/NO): NO